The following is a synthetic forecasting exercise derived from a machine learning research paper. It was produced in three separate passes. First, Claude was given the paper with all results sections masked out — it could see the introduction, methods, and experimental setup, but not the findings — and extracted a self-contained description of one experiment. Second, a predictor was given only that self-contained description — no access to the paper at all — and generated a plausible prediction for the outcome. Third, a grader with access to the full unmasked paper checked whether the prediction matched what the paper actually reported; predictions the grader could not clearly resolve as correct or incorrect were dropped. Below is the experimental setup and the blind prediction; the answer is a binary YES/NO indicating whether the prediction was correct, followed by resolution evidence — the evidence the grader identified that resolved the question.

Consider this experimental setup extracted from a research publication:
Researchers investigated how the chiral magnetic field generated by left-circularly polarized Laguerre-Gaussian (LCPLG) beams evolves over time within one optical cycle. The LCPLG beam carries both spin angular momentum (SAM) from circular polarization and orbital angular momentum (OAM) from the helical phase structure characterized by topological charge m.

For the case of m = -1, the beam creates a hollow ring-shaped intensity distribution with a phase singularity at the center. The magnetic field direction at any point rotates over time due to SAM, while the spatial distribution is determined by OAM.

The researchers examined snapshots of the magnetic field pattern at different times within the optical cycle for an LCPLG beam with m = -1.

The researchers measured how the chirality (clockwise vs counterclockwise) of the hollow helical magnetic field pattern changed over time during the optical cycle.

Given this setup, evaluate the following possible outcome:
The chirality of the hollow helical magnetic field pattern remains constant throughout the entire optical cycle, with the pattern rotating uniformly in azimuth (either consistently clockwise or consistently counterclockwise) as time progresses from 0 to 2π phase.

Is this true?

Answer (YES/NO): NO